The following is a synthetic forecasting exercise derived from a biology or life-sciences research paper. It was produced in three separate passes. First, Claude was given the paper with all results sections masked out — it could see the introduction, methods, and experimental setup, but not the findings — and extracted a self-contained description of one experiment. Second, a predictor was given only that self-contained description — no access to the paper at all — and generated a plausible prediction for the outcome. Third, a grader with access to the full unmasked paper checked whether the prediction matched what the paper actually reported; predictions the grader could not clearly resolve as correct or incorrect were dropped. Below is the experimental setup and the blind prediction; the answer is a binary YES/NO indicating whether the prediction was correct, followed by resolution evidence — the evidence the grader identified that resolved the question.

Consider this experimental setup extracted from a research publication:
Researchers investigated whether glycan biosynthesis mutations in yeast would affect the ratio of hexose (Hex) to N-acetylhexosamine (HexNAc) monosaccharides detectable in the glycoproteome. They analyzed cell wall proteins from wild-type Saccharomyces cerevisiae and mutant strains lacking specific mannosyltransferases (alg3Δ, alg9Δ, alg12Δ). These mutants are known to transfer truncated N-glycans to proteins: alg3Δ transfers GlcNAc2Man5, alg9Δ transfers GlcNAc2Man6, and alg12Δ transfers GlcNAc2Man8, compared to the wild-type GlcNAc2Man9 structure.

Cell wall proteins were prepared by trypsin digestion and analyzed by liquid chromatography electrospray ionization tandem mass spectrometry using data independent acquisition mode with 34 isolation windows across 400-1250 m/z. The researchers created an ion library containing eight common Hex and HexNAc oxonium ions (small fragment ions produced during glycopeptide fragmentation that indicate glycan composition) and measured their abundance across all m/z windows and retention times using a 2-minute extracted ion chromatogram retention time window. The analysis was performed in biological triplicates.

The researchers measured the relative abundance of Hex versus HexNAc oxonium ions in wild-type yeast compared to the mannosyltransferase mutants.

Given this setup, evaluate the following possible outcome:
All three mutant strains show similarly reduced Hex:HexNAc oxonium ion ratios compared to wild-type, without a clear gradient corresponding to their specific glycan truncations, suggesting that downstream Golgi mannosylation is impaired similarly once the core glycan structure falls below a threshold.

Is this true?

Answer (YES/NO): NO